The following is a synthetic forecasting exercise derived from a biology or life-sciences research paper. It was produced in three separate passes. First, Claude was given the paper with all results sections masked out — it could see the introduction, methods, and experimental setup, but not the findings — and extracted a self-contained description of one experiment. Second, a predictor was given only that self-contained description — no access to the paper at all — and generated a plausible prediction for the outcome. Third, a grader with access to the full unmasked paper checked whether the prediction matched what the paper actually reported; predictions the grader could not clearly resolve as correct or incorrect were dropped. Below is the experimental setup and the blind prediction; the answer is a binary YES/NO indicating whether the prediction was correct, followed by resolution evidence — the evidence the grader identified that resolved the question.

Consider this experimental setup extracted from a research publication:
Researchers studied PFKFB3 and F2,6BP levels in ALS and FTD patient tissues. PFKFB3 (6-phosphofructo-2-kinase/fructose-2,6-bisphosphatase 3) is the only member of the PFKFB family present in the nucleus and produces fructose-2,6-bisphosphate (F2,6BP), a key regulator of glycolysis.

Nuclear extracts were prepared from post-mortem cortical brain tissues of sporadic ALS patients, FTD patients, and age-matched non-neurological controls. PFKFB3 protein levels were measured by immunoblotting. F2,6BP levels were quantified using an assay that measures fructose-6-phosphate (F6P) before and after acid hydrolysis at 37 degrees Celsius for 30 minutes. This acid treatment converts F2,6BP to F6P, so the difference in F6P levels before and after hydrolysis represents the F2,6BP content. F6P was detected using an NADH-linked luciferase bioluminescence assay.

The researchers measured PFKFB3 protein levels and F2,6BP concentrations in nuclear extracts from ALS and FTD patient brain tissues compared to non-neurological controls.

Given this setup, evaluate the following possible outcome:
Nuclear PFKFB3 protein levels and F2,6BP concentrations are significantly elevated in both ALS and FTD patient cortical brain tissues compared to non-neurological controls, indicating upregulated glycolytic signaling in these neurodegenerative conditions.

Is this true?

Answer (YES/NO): NO